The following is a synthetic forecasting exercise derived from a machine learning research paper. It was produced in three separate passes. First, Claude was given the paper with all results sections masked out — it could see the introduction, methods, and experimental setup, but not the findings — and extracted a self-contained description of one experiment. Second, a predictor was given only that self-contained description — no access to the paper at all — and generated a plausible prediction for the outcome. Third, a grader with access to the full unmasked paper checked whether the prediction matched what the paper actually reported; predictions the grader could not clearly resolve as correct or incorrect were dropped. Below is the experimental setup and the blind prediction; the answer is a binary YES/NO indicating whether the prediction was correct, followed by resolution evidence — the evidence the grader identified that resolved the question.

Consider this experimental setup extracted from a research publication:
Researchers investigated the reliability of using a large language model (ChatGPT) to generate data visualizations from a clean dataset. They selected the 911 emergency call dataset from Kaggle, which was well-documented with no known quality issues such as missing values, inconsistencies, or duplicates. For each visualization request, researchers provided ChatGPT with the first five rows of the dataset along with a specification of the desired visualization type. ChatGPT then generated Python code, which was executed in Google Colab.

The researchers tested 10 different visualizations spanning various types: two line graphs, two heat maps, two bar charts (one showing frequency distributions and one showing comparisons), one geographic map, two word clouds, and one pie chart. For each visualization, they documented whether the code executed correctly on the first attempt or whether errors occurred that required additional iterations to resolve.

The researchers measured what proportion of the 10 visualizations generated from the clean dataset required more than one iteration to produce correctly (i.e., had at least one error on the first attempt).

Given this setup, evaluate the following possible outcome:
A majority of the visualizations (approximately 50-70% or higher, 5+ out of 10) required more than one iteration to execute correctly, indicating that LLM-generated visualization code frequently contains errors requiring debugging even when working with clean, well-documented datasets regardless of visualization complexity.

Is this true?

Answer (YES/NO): YES